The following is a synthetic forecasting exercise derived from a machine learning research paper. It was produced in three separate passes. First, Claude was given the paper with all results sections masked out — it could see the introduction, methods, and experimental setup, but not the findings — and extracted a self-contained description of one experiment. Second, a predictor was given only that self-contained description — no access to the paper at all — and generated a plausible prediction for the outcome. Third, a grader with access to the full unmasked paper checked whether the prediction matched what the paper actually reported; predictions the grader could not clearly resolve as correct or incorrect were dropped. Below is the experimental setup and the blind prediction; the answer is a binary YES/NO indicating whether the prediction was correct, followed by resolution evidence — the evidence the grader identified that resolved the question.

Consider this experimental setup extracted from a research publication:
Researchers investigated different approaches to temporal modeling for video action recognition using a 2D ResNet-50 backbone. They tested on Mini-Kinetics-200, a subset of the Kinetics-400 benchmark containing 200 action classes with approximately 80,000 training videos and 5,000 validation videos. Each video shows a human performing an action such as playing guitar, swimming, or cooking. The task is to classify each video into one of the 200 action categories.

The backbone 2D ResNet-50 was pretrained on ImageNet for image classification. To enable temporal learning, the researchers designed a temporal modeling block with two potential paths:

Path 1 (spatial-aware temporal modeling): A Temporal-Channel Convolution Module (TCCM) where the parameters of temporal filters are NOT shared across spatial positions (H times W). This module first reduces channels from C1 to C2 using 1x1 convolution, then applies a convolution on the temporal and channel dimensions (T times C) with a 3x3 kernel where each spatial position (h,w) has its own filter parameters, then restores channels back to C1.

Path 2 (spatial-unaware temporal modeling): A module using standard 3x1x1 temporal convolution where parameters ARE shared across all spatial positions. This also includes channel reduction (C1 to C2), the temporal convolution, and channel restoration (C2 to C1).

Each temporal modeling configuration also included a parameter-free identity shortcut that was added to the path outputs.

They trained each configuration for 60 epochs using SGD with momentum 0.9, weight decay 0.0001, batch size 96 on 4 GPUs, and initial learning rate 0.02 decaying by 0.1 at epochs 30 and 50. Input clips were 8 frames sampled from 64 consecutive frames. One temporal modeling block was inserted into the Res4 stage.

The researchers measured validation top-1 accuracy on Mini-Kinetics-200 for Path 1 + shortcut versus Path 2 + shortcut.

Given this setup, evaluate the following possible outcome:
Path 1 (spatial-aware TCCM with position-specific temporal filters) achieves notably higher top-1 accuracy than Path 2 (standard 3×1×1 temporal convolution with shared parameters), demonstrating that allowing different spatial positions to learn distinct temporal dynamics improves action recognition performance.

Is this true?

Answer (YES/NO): NO